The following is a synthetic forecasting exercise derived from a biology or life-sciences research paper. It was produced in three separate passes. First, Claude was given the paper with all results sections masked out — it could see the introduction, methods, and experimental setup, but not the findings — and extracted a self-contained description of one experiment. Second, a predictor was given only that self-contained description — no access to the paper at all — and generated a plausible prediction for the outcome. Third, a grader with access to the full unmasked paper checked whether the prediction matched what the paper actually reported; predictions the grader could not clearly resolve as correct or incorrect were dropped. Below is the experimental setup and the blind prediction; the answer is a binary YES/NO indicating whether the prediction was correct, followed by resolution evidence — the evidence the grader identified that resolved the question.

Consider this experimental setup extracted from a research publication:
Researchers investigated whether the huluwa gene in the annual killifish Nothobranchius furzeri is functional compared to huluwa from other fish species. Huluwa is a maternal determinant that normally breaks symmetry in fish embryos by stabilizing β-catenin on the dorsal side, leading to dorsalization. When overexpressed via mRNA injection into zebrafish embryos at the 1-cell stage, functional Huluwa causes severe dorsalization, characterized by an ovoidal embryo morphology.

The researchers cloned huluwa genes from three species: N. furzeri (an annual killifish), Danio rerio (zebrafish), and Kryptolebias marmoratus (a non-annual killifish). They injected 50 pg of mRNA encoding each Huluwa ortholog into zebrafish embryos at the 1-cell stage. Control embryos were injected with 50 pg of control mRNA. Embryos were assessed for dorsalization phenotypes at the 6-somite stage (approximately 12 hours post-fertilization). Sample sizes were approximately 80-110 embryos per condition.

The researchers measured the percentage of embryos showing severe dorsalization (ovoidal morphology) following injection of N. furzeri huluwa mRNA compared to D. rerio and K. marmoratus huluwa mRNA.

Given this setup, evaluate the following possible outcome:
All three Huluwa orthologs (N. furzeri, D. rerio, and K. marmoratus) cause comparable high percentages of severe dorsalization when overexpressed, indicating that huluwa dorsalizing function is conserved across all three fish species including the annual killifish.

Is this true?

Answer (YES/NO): NO